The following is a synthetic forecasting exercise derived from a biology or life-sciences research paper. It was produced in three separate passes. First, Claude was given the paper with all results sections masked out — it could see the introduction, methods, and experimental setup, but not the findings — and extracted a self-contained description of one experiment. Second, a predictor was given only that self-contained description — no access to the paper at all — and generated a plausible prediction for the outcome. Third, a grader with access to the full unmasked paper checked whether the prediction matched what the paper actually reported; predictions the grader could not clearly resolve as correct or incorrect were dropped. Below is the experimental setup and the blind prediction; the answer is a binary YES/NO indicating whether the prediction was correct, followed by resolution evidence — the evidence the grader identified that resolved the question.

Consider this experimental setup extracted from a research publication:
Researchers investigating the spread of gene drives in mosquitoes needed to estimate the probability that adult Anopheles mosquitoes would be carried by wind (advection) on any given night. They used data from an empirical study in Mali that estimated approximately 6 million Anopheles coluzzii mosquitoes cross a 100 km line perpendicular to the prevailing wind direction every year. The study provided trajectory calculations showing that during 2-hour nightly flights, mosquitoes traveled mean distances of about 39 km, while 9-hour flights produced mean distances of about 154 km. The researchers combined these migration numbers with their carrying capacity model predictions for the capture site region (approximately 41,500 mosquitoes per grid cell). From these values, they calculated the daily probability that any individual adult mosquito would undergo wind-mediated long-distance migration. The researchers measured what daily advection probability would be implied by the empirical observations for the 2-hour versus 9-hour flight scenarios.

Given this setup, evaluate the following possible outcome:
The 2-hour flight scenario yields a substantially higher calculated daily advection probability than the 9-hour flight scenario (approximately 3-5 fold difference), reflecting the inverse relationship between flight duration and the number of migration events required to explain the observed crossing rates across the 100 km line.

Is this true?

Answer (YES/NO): YES